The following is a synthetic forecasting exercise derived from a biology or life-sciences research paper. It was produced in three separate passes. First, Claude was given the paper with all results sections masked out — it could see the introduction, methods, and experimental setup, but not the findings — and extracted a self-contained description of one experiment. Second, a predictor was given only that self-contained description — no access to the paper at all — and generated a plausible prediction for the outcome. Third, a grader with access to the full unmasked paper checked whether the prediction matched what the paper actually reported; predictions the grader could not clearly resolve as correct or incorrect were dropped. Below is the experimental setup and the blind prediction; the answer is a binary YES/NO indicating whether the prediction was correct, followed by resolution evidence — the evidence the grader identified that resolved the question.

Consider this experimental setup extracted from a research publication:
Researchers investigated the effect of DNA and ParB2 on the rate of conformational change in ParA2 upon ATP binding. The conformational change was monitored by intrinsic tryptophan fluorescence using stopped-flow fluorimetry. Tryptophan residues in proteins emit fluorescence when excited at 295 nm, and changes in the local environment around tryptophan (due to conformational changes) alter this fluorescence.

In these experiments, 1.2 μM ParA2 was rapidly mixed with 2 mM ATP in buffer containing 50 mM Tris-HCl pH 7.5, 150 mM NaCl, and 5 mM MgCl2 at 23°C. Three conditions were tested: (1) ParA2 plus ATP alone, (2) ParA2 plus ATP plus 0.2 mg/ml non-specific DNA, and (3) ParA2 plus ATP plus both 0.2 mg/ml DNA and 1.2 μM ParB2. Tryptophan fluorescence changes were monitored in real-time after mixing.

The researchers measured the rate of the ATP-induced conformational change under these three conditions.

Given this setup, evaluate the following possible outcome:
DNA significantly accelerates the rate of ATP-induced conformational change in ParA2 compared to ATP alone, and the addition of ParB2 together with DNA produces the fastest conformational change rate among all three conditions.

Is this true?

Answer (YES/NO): NO